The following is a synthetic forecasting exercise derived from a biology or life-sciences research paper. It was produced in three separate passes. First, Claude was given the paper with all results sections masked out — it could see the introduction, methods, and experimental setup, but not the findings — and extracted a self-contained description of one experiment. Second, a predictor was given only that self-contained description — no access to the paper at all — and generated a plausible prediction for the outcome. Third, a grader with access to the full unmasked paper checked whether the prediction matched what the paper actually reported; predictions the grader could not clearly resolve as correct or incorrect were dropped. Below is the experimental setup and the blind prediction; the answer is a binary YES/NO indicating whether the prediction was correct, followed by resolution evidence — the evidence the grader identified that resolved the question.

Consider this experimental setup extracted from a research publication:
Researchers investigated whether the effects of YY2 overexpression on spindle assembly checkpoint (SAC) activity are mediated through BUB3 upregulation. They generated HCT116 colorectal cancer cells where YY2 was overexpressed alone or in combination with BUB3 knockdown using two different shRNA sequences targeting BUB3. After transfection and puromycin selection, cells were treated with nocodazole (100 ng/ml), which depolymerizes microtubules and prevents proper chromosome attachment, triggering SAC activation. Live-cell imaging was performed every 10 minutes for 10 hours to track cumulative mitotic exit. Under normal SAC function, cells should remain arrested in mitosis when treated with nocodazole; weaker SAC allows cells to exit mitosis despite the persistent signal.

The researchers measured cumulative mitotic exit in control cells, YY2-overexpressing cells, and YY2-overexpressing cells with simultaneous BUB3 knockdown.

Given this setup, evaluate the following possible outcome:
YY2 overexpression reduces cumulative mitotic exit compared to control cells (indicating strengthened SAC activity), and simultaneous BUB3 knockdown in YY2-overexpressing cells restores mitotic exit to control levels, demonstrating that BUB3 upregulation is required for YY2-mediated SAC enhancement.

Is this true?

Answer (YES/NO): YES